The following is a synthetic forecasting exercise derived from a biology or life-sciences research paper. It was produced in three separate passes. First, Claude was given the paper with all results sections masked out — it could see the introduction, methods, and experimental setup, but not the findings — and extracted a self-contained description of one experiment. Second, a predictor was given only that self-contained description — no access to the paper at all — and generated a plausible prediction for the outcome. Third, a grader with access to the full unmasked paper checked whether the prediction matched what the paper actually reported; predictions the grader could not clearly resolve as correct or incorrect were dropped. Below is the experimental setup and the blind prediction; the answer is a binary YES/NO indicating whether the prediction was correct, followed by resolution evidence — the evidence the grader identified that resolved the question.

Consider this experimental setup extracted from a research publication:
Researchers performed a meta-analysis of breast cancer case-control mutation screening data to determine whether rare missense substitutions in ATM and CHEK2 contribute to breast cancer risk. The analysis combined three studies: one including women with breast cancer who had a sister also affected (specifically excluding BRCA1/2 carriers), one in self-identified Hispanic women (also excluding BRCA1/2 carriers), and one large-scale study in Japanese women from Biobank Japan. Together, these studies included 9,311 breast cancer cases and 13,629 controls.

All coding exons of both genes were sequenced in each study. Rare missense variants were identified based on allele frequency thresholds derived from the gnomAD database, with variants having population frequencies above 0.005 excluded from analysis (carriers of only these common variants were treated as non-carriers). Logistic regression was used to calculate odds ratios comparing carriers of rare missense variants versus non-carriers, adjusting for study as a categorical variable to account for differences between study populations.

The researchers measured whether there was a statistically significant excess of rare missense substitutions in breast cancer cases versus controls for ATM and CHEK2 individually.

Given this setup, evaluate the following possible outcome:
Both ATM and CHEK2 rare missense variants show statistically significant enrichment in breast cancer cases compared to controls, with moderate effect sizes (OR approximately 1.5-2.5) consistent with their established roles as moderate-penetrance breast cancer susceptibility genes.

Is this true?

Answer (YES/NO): YES